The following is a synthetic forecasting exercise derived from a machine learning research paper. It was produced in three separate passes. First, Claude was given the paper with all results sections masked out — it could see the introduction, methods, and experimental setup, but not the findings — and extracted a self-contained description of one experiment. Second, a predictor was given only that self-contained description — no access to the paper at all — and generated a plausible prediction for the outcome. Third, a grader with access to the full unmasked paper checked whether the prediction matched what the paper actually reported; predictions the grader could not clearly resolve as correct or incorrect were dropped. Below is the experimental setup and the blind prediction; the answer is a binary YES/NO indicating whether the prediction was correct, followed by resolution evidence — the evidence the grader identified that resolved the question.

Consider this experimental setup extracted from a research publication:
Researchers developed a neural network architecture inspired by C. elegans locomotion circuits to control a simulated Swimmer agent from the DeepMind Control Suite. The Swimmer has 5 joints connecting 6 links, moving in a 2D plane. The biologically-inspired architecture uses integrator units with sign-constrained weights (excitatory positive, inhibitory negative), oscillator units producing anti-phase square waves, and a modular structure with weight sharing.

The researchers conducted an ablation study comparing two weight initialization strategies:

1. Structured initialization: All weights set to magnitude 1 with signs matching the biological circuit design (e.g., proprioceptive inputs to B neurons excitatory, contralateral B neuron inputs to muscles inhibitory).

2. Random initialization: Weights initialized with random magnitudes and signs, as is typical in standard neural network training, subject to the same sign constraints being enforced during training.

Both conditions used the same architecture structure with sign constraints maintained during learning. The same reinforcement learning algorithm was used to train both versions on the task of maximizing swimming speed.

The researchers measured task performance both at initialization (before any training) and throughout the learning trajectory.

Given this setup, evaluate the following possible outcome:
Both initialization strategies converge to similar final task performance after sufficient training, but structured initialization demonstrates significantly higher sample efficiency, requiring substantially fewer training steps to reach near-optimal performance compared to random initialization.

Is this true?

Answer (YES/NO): NO